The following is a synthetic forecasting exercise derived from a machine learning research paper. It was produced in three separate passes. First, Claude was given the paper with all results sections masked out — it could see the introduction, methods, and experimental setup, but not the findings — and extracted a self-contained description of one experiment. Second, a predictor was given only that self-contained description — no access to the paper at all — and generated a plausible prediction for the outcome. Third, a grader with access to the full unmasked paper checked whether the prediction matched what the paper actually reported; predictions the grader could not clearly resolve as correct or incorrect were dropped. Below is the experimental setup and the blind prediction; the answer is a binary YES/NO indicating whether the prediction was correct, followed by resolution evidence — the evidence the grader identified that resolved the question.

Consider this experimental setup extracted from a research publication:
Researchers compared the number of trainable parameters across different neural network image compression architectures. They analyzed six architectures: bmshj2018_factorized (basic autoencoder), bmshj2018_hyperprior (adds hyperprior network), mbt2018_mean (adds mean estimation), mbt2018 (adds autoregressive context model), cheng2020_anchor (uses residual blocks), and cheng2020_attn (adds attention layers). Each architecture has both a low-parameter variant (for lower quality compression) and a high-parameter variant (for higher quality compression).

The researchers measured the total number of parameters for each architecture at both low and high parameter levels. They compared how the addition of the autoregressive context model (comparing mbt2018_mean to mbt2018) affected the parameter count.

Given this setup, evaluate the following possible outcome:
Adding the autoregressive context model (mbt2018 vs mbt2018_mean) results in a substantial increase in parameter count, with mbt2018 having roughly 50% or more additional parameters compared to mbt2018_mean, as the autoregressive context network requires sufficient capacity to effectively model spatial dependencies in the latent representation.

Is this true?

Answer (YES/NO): NO